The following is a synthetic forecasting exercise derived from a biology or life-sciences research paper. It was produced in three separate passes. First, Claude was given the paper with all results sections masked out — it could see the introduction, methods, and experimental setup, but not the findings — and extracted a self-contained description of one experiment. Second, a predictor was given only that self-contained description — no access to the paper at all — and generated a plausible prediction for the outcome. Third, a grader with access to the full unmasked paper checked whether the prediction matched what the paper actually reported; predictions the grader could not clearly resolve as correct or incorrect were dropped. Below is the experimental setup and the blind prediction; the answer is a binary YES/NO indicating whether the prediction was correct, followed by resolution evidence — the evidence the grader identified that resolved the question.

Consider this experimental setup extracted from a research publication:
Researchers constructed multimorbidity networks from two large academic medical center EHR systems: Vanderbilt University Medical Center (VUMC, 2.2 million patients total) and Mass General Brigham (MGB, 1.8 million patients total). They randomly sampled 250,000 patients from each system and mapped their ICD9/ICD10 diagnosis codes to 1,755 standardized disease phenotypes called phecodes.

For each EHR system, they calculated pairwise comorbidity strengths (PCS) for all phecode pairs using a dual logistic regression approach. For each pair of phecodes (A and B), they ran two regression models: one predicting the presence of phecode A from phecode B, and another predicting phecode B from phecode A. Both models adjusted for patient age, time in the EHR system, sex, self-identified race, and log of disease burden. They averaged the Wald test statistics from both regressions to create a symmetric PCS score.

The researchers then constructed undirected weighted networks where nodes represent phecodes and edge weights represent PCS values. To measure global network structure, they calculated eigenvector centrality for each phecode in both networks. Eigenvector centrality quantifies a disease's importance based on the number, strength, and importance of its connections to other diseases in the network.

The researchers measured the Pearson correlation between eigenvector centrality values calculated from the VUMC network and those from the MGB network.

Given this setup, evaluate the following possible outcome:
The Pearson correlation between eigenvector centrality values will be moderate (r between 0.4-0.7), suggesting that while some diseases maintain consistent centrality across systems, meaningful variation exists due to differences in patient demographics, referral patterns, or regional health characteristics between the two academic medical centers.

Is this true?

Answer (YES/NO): NO